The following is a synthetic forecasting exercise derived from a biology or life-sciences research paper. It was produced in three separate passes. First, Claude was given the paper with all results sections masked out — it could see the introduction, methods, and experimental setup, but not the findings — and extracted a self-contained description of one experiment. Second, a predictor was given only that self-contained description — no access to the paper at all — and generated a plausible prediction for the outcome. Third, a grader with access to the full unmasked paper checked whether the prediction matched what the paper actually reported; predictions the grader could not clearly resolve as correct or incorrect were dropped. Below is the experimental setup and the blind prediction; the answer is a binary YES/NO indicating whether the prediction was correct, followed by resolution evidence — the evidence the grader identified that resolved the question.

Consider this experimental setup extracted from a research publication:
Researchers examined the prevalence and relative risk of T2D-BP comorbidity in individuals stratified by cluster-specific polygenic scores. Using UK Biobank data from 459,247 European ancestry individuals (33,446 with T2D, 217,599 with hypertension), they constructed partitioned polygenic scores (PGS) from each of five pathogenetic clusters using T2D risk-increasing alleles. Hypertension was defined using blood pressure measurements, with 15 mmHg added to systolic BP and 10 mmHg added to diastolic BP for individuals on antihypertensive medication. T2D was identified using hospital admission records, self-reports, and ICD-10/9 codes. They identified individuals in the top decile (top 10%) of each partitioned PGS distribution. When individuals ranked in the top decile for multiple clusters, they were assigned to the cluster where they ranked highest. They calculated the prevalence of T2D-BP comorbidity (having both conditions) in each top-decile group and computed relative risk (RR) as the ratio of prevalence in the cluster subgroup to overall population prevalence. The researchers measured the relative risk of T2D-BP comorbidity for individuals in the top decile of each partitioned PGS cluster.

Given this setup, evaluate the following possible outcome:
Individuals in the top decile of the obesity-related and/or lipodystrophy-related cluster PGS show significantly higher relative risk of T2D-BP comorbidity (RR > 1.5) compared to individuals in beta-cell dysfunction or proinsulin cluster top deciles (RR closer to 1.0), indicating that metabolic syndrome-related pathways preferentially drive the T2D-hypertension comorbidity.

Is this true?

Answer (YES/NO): NO